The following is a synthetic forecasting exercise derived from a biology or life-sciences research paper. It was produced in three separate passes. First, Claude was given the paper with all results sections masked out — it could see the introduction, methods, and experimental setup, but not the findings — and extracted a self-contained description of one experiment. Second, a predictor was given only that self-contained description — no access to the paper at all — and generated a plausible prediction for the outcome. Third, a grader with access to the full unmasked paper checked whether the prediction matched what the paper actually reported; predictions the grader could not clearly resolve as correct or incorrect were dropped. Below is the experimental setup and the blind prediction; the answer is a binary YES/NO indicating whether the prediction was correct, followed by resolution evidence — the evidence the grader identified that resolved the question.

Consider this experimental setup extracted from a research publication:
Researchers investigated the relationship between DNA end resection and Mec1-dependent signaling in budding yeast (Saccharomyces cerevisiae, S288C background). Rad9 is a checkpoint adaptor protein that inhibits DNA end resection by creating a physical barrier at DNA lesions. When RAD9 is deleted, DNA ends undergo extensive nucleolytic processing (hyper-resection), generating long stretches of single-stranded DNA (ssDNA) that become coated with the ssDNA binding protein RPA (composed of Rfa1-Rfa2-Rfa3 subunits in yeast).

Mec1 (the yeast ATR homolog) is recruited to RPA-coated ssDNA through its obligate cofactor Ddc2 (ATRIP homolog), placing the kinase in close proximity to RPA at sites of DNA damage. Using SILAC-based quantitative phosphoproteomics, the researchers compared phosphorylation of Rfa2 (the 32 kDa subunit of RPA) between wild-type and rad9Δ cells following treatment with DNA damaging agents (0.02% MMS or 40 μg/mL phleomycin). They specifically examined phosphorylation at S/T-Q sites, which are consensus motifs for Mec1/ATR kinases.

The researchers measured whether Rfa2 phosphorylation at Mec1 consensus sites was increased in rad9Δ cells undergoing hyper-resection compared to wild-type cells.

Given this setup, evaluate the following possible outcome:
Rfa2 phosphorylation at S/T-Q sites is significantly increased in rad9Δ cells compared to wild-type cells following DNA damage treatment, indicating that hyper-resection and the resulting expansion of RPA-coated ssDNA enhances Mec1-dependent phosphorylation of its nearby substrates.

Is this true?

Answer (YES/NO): NO